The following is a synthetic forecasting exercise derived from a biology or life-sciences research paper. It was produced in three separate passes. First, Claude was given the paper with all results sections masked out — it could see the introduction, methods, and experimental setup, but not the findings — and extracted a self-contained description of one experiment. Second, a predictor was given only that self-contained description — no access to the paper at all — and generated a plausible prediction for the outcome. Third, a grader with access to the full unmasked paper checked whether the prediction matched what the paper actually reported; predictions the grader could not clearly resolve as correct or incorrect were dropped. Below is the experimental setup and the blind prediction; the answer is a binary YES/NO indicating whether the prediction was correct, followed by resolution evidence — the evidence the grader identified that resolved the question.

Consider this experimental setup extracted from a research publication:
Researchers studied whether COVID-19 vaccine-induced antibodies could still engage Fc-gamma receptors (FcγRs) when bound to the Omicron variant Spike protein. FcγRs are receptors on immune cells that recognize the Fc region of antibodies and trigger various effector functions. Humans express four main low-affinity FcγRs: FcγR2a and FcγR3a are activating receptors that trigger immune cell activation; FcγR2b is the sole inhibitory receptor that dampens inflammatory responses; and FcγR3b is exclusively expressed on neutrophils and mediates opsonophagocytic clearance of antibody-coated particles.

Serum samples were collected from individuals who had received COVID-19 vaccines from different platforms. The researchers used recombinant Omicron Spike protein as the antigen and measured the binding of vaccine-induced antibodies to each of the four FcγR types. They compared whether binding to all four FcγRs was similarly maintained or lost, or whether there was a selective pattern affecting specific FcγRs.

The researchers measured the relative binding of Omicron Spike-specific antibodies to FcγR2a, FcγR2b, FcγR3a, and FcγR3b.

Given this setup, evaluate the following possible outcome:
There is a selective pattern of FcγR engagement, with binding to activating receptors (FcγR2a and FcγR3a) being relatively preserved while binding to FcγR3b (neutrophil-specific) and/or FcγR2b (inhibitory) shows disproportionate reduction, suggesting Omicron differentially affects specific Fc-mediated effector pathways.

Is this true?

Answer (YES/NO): YES